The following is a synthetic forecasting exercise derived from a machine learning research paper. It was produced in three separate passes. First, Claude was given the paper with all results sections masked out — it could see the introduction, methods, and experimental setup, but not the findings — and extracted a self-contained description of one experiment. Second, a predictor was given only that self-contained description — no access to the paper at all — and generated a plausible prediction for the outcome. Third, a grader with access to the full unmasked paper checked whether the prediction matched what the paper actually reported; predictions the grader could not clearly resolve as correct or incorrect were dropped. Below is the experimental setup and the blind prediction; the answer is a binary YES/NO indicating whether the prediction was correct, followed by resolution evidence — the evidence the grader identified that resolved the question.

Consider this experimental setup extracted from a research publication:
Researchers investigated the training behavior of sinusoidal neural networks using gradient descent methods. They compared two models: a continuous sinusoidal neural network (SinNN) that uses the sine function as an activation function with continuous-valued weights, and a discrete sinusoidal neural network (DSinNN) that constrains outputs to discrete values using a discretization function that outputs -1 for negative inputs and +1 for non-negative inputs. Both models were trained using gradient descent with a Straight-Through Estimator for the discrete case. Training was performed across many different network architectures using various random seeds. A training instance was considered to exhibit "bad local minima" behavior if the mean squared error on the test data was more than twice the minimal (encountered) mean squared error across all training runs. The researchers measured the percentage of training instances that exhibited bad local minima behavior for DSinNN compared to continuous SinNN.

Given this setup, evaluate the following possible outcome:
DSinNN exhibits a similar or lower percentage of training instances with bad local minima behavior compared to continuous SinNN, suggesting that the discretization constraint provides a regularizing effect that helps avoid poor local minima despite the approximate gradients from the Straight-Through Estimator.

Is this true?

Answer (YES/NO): YES